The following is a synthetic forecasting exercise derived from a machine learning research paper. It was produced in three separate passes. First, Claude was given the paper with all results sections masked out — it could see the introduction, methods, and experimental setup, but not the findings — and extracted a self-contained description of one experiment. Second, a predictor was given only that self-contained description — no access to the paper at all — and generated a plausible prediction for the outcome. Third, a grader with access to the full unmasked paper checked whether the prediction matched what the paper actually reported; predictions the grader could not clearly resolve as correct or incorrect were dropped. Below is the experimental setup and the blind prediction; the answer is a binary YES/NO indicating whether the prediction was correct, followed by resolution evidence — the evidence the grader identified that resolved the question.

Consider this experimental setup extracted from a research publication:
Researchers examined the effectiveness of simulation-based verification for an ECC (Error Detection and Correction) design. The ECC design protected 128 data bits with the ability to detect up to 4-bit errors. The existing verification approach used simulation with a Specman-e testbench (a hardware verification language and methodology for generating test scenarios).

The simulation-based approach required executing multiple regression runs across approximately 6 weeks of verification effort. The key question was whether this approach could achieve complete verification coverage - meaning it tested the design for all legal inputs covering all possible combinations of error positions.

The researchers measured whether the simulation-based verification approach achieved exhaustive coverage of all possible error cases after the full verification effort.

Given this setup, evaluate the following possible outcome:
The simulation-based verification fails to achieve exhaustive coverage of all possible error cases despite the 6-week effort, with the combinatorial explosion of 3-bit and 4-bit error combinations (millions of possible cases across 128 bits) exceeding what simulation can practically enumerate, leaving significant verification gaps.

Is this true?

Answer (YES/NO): YES